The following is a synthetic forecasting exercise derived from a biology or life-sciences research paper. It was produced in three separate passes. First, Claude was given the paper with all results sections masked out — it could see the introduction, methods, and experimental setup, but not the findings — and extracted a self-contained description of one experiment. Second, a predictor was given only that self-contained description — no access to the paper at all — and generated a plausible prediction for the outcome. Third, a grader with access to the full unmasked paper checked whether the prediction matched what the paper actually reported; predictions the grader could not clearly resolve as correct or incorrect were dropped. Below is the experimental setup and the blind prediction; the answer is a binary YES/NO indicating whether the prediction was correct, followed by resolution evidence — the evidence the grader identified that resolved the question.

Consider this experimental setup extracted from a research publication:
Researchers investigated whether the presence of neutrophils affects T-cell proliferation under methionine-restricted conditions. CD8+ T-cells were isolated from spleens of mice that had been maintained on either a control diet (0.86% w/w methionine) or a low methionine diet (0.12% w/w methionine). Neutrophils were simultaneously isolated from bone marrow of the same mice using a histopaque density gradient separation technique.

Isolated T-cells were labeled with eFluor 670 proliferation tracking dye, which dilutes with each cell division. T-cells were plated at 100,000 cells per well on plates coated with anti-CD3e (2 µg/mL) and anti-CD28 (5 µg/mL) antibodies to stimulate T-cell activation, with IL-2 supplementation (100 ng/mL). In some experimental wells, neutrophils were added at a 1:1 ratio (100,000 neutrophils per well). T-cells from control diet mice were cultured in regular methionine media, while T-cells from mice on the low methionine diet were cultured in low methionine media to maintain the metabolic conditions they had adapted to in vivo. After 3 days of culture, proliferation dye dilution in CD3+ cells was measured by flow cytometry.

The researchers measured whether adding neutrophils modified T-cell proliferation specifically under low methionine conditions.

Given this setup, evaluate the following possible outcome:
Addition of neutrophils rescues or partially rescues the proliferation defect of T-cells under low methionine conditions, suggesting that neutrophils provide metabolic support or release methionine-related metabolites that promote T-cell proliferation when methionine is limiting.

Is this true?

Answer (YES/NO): NO